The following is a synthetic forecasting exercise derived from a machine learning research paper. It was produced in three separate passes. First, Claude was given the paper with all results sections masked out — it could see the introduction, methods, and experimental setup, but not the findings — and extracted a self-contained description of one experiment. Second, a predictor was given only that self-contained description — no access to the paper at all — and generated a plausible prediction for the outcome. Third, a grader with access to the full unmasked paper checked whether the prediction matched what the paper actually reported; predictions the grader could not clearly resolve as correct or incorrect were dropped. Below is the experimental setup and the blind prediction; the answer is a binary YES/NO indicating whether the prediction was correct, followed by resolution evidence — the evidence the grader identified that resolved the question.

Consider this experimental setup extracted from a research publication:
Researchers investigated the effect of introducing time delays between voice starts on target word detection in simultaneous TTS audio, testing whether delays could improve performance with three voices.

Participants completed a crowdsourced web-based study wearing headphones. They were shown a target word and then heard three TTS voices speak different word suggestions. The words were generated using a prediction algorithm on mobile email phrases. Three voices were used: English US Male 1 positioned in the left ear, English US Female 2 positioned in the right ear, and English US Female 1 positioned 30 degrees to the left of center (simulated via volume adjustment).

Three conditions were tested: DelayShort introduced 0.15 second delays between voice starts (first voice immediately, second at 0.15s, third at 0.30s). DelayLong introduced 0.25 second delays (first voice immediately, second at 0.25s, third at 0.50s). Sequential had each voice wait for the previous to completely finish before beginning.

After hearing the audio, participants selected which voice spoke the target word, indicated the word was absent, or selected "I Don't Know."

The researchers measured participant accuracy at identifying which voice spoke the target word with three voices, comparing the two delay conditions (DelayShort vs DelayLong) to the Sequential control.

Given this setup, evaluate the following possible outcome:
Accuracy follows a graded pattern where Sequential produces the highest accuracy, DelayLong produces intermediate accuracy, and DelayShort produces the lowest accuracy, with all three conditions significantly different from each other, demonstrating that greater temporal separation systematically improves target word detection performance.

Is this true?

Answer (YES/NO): YES